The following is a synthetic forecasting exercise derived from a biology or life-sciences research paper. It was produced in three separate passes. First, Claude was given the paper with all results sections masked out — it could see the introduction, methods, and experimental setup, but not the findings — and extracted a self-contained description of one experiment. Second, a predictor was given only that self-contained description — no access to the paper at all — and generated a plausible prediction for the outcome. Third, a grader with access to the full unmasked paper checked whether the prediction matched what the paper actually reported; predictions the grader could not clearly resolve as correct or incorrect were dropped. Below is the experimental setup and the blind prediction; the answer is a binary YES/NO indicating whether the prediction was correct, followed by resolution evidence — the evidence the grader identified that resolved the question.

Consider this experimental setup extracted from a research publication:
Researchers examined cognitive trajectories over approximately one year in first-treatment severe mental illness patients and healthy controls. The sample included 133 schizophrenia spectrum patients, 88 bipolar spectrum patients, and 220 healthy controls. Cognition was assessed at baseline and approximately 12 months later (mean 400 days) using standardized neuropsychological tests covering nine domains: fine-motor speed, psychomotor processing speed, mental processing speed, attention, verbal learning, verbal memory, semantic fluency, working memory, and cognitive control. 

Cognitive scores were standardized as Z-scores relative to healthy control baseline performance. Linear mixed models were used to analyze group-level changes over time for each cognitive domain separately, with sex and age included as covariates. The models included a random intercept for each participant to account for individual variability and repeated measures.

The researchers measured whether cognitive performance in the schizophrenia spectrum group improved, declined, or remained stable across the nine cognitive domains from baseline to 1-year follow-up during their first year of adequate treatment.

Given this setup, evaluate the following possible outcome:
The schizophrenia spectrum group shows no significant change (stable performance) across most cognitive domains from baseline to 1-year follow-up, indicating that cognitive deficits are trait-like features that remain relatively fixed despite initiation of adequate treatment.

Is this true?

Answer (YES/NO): NO